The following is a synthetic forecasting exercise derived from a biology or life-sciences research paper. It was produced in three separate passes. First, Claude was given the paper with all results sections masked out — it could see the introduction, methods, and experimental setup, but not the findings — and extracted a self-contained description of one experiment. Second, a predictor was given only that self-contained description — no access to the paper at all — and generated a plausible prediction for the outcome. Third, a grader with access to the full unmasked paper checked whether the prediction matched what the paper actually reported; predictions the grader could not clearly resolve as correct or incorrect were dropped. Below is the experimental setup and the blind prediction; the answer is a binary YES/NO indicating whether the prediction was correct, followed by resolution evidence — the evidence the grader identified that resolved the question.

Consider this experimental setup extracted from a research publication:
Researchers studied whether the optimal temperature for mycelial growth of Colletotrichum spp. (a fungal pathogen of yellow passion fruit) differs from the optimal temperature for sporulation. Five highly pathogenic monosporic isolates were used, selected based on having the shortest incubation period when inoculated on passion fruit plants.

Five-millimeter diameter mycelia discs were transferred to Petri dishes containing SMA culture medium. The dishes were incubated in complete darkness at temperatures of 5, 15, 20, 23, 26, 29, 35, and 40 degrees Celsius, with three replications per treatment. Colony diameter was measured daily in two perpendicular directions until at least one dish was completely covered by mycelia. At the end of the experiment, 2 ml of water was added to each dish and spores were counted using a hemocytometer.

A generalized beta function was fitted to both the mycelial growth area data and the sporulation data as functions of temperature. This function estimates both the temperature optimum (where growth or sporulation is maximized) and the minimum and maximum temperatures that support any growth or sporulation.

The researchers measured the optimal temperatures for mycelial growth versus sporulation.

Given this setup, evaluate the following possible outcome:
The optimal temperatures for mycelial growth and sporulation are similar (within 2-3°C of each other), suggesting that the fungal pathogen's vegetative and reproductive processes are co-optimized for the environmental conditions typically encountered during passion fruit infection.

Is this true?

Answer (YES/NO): NO